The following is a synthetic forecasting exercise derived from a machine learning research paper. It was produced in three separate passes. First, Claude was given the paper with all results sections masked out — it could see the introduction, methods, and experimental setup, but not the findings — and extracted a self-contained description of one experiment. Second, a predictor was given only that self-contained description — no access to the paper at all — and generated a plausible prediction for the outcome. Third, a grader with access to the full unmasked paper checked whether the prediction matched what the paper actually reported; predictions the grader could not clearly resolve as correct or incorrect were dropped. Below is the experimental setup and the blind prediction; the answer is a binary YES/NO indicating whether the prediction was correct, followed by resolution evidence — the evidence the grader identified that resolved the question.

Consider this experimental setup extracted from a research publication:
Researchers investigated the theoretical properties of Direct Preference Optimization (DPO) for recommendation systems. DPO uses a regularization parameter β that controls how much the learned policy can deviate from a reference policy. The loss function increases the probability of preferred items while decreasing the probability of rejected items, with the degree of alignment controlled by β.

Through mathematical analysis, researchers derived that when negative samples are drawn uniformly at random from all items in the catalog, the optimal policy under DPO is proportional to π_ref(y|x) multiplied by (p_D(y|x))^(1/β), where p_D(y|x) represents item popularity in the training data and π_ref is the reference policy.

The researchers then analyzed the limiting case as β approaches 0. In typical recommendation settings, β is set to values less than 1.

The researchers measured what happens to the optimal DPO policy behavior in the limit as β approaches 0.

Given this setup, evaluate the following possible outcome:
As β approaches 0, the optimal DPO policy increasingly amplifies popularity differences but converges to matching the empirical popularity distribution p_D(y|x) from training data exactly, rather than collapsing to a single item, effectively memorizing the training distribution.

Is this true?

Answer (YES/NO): NO